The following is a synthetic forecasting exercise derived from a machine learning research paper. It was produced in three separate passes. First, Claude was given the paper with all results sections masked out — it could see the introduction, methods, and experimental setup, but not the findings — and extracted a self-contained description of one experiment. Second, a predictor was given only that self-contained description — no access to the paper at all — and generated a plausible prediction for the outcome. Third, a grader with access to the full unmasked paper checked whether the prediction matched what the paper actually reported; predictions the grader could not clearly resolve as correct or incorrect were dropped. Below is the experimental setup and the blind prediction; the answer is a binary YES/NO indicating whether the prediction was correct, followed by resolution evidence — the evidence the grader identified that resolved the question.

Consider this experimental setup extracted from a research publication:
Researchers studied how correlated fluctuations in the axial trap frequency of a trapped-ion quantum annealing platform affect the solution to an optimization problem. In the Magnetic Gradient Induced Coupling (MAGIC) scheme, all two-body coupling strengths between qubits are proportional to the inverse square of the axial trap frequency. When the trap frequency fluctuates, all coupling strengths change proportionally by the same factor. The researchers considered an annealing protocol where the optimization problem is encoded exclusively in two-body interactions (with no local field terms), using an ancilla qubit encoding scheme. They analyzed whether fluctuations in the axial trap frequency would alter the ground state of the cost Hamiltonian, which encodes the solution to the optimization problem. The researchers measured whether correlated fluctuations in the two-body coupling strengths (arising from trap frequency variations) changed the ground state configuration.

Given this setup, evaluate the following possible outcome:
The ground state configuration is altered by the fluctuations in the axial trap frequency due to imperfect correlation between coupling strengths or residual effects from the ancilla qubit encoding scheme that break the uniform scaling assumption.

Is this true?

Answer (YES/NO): NO